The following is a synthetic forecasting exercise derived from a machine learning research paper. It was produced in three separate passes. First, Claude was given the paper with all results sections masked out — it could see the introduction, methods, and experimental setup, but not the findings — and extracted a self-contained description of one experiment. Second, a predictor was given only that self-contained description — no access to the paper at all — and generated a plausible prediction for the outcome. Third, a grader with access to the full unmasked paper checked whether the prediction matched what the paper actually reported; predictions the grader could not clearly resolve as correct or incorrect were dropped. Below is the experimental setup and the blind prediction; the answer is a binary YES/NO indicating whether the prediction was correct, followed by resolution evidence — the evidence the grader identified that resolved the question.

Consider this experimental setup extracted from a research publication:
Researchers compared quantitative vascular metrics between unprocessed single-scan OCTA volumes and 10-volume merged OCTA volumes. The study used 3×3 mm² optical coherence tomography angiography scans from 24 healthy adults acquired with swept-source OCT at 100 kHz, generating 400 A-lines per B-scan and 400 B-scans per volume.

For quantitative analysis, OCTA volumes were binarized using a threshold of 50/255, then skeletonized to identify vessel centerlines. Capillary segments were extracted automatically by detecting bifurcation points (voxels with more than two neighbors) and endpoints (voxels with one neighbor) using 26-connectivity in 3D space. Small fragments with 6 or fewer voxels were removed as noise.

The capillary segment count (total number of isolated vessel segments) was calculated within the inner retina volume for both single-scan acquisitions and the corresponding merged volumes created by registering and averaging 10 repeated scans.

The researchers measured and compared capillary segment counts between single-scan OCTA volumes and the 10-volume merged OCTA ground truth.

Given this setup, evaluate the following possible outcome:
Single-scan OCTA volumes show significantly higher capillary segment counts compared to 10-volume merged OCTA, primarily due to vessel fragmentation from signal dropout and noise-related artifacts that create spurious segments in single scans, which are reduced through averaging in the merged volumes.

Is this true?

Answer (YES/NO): NO